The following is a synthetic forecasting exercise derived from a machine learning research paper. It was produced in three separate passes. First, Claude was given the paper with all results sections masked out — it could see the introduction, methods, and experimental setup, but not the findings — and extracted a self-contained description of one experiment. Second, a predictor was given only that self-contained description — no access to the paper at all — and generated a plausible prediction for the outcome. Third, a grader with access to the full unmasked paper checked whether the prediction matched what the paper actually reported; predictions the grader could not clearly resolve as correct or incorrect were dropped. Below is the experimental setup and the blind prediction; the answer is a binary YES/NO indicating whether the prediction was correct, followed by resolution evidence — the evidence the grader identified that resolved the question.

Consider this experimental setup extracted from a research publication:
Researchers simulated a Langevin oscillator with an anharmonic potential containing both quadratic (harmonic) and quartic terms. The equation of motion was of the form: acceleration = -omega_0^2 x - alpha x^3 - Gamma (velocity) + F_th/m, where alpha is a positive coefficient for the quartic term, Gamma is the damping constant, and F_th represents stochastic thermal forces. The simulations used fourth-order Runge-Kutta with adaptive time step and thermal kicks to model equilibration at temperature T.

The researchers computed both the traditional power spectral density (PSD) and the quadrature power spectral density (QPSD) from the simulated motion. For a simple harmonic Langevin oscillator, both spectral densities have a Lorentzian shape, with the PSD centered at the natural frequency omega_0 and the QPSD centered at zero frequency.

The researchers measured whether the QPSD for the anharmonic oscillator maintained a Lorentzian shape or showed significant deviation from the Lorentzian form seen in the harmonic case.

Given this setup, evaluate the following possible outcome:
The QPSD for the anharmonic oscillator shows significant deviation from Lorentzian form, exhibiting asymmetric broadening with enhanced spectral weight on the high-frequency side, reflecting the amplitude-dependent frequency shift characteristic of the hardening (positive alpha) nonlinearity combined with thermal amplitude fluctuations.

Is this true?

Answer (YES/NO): NO